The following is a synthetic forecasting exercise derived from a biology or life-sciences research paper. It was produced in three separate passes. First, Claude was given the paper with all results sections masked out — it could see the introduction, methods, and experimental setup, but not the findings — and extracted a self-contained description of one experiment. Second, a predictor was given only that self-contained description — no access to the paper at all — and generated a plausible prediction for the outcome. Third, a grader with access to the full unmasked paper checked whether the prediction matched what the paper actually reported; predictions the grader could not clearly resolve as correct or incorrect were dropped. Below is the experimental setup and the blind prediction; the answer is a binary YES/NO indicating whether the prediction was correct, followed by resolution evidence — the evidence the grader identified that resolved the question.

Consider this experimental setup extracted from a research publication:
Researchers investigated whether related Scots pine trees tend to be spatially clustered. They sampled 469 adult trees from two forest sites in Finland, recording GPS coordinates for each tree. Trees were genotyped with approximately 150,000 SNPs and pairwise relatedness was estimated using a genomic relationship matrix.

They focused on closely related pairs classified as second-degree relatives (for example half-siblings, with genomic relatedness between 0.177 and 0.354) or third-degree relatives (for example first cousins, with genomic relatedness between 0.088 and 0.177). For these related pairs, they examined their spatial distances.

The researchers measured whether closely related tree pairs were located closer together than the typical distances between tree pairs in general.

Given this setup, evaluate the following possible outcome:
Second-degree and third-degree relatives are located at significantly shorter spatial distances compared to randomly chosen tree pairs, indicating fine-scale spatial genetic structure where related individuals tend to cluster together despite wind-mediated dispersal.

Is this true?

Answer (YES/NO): YES